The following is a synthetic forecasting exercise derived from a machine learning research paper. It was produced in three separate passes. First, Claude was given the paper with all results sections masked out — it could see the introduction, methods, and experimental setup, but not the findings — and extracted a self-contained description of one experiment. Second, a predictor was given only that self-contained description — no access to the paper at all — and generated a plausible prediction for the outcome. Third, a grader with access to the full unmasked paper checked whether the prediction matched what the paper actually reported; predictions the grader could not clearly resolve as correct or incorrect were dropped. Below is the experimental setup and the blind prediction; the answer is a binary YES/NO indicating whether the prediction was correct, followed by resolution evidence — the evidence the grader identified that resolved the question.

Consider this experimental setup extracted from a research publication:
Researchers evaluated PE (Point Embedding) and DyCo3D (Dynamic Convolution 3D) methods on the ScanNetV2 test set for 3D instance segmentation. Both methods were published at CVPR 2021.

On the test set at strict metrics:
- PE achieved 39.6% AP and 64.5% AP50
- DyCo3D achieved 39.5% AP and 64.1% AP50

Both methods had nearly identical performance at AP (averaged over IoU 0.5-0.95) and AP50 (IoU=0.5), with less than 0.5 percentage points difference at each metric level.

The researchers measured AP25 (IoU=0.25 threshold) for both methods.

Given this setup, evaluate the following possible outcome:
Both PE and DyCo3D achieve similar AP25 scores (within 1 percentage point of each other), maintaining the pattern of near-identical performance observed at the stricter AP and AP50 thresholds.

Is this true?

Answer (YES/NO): NO